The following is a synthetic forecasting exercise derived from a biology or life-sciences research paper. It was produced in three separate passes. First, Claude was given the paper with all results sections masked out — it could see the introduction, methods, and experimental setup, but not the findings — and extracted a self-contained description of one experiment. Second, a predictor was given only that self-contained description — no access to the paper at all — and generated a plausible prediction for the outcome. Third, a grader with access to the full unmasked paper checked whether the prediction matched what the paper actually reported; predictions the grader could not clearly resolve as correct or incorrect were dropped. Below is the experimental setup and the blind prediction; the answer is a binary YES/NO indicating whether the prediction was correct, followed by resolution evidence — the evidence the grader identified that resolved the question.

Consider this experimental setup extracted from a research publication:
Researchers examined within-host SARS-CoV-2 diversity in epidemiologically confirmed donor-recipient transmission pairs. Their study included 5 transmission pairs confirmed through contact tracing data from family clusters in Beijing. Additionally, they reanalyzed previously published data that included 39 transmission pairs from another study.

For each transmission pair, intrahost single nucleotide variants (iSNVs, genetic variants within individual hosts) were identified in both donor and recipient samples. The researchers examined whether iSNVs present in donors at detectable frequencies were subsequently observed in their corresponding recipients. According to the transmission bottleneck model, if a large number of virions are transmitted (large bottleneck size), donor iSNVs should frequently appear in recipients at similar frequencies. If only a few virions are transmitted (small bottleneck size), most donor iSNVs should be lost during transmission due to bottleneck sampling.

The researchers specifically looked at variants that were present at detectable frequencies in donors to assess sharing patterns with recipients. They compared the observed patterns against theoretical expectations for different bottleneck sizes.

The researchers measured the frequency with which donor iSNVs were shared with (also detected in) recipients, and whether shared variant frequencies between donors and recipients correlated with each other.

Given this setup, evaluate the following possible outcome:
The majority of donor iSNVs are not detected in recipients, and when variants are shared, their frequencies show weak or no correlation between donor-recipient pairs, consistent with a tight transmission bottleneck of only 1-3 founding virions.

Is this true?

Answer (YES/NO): NO